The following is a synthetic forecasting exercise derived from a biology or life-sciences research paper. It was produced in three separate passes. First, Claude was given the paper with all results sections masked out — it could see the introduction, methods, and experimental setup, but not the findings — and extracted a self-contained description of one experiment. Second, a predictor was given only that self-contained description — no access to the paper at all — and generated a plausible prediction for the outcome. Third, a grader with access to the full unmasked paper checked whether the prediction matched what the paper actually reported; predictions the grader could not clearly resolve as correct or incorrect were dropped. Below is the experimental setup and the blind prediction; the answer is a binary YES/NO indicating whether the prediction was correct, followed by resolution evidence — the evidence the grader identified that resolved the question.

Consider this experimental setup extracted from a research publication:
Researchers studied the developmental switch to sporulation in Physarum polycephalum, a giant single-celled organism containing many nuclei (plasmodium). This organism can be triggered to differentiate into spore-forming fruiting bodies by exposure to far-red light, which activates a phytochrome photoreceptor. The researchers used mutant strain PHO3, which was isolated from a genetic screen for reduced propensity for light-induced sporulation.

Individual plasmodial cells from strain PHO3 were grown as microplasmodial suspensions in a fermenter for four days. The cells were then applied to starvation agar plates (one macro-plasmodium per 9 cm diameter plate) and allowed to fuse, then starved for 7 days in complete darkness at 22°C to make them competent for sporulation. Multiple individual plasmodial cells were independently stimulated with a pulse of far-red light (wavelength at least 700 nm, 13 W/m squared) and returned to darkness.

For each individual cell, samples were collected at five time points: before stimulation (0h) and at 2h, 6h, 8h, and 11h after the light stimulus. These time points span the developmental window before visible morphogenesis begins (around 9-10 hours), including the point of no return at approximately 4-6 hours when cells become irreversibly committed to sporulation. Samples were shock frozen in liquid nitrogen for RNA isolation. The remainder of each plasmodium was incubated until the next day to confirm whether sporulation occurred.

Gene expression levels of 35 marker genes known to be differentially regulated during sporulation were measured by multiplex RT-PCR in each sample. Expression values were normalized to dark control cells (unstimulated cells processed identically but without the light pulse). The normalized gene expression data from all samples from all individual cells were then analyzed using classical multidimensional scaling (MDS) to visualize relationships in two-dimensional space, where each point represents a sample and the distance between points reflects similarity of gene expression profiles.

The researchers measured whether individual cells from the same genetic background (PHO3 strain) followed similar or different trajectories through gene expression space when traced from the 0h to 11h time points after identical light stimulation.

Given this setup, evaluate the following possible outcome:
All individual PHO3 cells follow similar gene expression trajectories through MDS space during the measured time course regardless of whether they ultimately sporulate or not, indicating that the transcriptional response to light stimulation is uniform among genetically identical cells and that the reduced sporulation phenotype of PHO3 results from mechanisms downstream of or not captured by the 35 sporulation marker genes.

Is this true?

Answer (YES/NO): NO